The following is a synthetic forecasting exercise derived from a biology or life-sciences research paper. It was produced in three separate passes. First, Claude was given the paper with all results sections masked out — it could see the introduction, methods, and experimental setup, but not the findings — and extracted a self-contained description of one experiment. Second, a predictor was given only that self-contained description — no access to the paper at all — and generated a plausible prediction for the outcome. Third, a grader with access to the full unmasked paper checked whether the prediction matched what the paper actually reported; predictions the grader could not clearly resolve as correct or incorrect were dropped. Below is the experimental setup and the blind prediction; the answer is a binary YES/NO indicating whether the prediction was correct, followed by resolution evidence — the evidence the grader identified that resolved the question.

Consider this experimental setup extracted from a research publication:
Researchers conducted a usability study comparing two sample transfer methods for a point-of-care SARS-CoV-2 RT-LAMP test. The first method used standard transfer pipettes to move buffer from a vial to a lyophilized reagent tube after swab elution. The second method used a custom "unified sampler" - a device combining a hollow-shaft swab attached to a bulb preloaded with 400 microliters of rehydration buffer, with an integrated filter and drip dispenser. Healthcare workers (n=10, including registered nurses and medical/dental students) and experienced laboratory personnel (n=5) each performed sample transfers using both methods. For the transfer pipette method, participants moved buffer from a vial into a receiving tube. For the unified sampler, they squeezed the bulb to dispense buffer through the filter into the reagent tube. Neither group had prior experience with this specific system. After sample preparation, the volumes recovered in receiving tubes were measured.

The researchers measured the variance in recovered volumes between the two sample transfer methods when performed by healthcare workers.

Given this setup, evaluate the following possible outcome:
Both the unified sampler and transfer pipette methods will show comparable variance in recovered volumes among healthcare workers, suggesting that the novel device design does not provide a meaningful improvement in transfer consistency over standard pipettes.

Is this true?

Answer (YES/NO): NO